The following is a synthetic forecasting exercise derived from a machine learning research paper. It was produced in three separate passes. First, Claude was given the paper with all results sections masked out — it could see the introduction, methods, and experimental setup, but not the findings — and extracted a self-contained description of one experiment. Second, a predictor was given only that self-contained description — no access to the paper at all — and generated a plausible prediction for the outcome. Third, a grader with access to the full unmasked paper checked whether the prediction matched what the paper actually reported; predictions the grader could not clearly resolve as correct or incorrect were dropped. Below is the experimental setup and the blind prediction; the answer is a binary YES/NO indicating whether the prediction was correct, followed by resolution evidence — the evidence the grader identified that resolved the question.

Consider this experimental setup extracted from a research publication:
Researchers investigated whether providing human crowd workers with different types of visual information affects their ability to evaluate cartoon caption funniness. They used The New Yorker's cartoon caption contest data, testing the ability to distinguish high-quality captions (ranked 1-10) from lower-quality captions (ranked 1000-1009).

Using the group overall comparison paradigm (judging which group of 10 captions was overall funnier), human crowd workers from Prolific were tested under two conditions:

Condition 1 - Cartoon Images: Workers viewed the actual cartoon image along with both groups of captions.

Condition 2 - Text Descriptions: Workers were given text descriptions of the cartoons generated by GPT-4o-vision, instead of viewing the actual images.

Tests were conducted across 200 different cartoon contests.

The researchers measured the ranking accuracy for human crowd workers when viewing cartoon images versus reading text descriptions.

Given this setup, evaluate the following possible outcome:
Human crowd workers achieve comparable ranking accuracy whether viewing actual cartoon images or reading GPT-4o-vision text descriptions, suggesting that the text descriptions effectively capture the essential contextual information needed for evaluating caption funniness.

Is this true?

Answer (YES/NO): YES